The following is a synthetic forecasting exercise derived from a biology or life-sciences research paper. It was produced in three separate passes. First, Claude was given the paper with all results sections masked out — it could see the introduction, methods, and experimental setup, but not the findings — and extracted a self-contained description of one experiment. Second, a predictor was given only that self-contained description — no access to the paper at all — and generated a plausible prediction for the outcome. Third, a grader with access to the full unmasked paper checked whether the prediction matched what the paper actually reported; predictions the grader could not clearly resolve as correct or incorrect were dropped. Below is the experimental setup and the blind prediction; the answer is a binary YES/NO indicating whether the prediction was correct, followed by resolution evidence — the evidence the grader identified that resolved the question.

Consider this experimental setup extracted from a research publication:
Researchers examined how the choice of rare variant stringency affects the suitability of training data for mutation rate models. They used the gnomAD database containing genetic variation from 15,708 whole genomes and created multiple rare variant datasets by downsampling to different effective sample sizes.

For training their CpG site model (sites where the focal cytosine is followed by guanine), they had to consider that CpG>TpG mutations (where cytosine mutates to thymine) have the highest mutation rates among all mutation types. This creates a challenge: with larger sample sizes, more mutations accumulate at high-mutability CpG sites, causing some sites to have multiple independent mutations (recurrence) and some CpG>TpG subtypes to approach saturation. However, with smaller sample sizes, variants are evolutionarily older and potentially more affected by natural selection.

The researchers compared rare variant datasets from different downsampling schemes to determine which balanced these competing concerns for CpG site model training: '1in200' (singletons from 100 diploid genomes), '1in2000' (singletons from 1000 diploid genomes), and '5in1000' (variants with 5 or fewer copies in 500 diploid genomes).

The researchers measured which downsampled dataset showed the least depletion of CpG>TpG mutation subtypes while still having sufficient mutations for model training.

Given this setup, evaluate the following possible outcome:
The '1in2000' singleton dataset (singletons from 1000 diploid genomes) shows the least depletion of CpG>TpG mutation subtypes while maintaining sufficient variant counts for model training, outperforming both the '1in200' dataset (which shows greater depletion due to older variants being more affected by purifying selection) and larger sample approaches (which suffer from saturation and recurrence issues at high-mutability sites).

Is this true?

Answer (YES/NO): NO